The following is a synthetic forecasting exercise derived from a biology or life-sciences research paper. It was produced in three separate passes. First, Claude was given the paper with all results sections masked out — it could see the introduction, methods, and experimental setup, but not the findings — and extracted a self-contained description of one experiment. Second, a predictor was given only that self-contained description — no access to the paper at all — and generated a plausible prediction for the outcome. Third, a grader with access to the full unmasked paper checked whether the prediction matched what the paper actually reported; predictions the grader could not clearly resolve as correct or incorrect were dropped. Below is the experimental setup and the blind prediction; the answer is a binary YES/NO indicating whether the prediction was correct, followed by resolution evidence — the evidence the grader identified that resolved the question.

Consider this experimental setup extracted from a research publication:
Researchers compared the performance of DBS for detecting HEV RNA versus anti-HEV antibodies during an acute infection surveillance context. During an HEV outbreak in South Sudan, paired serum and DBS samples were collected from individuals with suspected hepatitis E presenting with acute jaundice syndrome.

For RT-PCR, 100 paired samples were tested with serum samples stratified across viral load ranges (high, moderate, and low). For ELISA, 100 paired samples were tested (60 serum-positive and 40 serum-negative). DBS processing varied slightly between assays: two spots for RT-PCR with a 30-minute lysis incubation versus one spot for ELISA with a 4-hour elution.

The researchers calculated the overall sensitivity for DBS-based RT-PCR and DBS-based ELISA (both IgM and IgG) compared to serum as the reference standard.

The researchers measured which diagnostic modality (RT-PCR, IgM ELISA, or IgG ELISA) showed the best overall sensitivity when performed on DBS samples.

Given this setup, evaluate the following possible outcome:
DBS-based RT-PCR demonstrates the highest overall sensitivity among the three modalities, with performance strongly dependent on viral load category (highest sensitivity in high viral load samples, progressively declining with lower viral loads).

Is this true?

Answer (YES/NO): NO